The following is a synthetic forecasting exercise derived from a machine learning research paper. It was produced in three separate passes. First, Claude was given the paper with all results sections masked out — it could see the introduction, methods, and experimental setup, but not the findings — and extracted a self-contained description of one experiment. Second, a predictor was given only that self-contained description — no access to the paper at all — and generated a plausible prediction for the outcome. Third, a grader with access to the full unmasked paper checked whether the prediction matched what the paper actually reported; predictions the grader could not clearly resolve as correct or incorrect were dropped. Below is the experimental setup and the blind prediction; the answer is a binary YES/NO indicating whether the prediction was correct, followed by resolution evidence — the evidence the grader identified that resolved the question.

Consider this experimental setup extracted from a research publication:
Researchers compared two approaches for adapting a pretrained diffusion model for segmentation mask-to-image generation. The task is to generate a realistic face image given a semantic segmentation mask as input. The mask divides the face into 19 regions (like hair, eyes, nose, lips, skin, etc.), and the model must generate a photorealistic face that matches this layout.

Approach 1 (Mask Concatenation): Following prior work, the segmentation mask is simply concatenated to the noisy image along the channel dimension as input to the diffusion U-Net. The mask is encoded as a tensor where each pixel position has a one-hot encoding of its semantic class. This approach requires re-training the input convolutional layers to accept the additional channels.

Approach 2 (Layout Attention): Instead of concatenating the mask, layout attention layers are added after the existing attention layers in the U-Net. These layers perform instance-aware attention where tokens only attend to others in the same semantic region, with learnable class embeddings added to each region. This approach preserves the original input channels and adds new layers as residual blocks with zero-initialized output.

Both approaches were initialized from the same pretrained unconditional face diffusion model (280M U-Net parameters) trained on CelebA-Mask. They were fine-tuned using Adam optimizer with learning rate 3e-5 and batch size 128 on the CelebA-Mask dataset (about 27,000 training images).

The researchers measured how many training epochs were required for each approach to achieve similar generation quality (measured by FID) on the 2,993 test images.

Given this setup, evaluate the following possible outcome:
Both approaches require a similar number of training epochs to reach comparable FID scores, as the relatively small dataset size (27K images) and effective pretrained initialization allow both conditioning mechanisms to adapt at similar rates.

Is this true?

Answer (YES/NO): NO